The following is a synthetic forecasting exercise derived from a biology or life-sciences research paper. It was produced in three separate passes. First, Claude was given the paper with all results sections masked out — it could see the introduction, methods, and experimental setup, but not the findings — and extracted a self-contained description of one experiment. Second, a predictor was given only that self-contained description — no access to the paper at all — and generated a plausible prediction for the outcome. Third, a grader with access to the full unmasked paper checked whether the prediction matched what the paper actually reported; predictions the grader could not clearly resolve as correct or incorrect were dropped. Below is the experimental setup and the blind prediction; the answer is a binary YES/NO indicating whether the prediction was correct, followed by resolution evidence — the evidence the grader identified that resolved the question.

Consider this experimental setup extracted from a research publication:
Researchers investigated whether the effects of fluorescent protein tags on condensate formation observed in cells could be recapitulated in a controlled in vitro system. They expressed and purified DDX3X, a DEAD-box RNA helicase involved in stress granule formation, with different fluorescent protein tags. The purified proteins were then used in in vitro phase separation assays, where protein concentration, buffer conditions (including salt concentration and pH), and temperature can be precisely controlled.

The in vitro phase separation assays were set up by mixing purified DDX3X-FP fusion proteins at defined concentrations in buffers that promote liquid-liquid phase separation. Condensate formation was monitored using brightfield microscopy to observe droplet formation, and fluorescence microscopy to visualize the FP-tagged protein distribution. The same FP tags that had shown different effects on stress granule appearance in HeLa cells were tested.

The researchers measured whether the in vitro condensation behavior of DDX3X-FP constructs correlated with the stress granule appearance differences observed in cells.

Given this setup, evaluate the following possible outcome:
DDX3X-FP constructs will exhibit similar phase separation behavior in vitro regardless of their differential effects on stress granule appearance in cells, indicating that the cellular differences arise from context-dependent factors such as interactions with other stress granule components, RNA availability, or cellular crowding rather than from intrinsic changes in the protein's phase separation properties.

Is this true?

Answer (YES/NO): NO